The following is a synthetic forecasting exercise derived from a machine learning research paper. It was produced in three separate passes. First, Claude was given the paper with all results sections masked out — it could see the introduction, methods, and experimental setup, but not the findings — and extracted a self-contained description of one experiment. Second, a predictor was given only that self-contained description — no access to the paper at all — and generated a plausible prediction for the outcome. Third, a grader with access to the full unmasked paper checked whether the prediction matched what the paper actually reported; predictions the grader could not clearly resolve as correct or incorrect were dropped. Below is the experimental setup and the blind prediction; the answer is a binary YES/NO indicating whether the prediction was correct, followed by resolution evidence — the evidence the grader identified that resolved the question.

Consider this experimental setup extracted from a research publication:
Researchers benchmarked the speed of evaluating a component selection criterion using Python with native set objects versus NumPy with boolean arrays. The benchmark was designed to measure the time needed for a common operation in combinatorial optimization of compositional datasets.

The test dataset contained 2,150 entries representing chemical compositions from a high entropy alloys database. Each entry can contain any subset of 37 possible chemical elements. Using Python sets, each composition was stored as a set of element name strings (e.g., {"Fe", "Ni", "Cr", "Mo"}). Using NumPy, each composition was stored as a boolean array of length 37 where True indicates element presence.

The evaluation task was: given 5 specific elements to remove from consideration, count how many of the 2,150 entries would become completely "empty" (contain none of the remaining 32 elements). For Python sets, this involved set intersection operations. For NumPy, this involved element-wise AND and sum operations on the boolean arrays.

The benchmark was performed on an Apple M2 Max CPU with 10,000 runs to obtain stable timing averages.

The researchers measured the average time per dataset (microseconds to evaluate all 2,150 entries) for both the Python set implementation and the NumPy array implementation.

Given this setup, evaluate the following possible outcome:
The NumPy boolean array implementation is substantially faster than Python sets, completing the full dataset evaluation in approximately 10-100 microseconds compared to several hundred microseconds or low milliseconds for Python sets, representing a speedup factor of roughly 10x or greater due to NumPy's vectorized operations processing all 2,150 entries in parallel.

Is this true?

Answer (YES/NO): NO